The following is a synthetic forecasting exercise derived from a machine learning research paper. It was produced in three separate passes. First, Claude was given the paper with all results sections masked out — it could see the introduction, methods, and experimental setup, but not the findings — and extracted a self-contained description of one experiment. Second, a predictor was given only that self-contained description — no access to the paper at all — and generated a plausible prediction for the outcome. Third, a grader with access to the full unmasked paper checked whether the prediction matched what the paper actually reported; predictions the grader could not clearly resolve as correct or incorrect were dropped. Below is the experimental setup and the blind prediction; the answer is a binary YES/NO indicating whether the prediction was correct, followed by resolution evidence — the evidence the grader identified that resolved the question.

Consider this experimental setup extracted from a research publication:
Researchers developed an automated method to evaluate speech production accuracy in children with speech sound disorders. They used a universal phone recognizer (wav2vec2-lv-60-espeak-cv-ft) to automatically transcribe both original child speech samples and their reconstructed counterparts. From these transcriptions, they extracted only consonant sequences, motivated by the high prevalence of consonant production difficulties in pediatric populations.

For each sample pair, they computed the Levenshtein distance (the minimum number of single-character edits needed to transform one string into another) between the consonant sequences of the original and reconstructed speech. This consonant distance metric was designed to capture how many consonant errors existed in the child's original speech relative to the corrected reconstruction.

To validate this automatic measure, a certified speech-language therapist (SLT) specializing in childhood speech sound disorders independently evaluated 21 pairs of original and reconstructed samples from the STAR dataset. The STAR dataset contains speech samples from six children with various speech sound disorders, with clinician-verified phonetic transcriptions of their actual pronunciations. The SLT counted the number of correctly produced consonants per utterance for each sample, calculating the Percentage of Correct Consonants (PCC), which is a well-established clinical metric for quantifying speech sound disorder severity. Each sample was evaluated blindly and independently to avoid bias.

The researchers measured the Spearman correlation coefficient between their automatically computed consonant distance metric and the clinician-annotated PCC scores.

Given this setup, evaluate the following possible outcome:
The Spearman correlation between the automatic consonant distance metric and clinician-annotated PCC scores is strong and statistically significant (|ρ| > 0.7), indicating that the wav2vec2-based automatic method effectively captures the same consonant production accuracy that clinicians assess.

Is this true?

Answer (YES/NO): NO